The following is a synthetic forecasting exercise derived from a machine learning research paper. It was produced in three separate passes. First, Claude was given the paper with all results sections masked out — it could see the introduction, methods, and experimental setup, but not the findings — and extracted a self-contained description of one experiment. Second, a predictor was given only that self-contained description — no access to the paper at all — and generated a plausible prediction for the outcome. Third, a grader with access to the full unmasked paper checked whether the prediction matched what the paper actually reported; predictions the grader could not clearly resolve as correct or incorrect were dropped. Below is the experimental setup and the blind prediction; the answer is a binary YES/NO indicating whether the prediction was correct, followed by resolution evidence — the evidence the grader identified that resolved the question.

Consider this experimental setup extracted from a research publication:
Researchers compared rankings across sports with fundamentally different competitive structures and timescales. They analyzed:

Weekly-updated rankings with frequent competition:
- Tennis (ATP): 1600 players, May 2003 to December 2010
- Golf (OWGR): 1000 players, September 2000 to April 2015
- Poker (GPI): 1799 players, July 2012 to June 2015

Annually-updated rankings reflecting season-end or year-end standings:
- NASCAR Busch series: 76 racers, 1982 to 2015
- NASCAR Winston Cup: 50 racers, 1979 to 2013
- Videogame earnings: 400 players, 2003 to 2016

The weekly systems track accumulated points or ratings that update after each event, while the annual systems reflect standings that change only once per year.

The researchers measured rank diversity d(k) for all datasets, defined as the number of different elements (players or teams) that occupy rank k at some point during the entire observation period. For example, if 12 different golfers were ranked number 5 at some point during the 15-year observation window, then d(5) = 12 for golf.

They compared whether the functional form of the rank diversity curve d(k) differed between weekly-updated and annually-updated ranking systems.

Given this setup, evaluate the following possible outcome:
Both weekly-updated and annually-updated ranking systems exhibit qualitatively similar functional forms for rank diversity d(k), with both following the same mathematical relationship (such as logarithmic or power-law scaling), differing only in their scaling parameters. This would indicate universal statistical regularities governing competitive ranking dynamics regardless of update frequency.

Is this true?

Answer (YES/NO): YES